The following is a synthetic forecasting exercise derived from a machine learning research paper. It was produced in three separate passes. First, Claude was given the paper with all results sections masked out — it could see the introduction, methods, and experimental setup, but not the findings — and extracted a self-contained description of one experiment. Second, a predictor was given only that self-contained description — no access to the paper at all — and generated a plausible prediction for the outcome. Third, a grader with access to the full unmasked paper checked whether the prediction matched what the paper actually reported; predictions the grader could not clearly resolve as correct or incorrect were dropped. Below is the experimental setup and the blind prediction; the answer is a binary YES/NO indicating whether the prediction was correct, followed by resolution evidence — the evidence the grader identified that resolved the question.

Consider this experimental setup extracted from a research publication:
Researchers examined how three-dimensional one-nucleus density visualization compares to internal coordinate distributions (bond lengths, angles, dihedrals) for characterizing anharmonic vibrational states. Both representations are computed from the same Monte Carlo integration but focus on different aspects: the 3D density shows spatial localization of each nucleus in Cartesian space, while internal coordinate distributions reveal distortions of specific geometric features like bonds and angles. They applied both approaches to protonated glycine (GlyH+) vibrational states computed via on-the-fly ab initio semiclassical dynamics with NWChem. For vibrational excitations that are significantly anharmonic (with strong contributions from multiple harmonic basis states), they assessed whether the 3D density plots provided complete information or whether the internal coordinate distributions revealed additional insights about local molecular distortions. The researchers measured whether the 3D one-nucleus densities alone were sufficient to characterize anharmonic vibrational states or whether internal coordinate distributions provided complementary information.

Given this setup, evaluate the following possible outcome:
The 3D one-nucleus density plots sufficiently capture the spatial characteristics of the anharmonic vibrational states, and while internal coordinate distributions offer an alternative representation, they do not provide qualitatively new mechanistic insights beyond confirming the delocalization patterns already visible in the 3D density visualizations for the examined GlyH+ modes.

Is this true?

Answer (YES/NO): NO